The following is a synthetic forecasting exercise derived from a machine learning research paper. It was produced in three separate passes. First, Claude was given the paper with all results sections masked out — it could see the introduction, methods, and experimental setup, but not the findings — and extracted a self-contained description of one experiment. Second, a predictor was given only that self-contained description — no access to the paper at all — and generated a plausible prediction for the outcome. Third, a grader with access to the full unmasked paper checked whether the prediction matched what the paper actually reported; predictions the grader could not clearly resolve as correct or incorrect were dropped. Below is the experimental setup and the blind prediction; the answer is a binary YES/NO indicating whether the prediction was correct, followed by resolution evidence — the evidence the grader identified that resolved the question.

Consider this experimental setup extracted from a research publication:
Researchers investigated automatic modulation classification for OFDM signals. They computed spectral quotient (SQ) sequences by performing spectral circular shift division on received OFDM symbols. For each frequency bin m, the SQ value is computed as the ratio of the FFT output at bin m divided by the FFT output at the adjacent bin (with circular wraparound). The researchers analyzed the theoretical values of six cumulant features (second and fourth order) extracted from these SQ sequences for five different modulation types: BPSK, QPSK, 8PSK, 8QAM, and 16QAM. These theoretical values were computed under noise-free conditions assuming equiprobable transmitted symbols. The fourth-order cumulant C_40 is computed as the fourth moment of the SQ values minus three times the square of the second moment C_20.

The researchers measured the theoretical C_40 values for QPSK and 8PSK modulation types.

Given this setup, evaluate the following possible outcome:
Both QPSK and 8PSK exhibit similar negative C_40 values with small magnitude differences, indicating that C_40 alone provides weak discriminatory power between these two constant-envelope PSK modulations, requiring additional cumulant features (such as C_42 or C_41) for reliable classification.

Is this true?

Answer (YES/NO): NO